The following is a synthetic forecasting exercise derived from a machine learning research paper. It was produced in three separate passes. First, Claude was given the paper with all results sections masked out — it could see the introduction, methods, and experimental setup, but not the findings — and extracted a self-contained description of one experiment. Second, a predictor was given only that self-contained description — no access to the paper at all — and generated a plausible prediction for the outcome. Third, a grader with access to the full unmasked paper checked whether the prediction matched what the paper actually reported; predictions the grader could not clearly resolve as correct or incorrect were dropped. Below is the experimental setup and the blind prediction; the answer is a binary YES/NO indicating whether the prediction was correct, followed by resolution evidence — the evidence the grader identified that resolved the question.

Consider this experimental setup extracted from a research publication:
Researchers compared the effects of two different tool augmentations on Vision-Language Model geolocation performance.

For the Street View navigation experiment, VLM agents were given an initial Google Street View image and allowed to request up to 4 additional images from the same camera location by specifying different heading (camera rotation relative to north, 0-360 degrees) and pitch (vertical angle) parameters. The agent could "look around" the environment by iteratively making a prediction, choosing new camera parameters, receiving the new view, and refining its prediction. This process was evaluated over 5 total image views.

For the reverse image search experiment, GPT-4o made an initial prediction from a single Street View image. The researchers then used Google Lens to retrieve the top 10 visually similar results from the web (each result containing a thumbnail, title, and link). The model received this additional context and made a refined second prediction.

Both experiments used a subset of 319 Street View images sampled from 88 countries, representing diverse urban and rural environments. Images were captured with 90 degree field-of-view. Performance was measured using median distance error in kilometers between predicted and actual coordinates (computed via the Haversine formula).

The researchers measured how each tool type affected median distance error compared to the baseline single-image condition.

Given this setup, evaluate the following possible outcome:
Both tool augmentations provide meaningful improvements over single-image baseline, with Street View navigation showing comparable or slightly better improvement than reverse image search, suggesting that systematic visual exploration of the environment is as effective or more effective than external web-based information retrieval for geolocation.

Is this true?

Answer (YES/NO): NO